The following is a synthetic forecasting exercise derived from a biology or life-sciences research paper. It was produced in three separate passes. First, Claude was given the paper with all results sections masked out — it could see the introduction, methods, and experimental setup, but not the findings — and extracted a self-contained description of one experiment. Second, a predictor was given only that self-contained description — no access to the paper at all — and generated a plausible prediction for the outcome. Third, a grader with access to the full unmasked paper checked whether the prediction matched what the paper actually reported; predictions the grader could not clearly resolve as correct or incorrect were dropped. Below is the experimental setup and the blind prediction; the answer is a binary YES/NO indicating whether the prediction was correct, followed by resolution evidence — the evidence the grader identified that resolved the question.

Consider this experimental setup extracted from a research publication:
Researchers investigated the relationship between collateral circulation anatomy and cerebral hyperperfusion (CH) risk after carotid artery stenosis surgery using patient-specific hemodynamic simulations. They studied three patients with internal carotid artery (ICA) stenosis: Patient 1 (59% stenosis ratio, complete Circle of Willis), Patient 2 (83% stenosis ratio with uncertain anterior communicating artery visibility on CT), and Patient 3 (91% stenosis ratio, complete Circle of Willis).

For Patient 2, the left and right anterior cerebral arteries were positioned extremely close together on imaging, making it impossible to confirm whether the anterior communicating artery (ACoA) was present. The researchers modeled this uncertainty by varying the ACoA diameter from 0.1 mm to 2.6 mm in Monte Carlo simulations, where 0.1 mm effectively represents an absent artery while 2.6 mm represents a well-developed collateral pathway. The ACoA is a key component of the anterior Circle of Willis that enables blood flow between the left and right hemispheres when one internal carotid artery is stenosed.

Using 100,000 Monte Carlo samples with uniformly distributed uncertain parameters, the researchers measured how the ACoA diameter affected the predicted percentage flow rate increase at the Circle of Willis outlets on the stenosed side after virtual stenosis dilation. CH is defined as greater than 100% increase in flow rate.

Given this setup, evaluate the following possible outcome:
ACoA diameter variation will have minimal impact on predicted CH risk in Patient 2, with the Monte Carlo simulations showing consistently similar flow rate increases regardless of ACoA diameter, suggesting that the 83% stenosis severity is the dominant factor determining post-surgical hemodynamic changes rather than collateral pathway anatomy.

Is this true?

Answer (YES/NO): NO